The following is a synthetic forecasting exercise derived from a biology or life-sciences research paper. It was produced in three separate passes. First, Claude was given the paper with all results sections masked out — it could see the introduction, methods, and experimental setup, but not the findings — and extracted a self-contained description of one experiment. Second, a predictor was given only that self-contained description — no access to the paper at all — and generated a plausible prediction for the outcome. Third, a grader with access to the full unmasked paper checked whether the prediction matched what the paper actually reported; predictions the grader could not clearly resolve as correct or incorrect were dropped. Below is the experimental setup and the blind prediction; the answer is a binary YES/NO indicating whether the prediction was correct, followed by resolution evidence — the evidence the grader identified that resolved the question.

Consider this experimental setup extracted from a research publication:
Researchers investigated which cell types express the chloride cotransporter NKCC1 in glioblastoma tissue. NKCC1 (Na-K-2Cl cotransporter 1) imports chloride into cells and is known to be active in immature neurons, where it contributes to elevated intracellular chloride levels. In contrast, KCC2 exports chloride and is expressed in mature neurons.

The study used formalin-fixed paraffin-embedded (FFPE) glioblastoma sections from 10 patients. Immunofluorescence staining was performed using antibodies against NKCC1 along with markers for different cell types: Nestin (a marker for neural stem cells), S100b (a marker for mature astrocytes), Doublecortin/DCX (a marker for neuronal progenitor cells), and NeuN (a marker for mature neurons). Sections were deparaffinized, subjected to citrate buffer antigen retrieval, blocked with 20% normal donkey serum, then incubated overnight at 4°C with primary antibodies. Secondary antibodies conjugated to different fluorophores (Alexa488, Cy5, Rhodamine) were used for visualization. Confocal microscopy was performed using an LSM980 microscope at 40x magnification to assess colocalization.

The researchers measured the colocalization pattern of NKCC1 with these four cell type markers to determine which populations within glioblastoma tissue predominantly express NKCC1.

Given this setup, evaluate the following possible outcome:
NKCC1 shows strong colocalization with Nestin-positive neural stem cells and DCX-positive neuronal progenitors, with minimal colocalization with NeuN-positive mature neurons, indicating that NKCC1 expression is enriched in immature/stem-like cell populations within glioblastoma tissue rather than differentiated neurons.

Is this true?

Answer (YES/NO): YES